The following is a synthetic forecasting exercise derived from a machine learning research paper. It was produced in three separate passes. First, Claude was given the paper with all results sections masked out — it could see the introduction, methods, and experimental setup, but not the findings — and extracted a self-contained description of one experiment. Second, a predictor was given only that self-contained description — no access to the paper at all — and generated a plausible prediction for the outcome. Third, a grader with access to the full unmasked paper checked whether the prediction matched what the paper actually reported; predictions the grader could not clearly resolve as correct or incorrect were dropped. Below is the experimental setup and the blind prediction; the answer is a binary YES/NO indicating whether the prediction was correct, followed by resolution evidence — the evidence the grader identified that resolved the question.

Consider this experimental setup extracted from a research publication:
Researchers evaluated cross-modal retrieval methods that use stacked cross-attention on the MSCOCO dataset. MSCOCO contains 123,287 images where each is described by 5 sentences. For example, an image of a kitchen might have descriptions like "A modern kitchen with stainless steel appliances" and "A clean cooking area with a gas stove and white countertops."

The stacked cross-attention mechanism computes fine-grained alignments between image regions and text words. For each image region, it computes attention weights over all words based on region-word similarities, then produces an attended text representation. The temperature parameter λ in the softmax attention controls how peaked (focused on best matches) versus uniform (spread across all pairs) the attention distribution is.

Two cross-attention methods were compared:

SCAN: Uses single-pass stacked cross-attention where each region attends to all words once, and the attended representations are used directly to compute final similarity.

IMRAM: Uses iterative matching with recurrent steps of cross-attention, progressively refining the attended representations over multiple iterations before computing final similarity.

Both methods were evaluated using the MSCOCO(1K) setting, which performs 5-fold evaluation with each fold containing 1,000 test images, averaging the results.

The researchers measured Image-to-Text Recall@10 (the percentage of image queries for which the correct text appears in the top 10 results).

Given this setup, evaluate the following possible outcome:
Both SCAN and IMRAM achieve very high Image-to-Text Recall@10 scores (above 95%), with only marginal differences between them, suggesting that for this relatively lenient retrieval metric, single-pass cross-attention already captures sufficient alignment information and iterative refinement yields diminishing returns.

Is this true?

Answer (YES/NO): YES